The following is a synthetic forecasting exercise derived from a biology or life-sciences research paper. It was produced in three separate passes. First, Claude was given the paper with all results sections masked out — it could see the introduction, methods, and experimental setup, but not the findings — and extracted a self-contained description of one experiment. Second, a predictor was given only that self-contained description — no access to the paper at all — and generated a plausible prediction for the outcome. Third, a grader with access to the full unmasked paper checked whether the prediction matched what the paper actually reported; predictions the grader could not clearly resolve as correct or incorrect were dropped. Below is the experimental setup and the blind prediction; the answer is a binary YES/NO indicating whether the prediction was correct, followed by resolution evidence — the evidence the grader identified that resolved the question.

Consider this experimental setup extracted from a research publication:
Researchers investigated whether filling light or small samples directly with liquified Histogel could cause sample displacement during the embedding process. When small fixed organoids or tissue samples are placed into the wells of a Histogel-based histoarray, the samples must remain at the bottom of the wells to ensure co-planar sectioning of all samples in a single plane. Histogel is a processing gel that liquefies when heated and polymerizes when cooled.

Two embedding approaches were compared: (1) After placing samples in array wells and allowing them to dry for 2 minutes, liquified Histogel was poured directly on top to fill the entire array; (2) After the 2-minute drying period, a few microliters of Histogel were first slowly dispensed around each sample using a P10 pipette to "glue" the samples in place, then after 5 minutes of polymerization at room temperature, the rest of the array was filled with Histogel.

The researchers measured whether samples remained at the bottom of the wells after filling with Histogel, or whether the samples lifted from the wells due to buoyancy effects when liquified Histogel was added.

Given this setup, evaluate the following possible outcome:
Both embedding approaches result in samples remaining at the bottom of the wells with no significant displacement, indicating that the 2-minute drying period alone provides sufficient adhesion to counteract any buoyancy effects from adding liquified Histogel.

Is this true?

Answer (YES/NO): NO